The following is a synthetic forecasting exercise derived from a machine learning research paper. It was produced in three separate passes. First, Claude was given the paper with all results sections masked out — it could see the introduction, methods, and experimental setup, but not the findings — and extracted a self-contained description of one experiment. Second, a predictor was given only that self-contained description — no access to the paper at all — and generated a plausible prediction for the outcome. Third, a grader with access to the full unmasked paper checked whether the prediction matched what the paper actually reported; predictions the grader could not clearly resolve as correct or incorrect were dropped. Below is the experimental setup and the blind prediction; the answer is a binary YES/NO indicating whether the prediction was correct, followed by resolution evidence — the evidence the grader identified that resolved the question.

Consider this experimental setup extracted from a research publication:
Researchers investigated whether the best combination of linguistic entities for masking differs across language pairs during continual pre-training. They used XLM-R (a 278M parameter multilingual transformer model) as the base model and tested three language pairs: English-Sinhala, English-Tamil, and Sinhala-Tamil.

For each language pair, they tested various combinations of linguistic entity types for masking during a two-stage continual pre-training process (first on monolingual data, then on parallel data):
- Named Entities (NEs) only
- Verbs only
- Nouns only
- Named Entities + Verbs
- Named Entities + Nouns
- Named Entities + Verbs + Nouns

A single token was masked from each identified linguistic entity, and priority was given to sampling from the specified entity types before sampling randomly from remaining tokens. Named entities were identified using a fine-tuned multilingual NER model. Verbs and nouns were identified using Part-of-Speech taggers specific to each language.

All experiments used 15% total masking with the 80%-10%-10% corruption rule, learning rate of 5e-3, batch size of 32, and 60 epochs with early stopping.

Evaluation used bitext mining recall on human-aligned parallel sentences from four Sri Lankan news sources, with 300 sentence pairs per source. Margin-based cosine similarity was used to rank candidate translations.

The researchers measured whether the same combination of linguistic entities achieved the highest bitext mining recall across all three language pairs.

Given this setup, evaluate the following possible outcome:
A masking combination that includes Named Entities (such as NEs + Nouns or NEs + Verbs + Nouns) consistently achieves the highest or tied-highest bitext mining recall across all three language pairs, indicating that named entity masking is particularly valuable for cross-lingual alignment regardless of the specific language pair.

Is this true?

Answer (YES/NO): NO